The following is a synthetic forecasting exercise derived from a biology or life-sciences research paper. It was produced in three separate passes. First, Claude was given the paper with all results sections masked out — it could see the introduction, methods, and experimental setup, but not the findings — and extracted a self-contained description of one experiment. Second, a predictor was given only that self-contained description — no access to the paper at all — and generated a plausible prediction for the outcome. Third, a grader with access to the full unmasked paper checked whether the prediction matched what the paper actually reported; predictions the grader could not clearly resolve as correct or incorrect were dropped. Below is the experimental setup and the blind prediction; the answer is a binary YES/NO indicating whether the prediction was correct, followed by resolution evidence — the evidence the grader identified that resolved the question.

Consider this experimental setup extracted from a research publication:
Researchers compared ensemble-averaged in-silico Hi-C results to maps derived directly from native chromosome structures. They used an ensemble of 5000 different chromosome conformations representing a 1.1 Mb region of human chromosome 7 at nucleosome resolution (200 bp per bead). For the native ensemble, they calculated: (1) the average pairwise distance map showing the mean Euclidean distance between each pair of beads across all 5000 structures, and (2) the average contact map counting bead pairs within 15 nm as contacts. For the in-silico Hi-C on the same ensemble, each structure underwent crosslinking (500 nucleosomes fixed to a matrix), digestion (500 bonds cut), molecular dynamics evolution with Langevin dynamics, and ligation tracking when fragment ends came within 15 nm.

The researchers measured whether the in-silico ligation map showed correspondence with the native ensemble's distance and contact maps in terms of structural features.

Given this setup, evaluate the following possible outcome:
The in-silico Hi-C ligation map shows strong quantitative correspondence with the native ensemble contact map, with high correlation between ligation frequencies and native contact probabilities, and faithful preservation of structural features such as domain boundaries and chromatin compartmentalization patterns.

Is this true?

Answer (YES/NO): YES